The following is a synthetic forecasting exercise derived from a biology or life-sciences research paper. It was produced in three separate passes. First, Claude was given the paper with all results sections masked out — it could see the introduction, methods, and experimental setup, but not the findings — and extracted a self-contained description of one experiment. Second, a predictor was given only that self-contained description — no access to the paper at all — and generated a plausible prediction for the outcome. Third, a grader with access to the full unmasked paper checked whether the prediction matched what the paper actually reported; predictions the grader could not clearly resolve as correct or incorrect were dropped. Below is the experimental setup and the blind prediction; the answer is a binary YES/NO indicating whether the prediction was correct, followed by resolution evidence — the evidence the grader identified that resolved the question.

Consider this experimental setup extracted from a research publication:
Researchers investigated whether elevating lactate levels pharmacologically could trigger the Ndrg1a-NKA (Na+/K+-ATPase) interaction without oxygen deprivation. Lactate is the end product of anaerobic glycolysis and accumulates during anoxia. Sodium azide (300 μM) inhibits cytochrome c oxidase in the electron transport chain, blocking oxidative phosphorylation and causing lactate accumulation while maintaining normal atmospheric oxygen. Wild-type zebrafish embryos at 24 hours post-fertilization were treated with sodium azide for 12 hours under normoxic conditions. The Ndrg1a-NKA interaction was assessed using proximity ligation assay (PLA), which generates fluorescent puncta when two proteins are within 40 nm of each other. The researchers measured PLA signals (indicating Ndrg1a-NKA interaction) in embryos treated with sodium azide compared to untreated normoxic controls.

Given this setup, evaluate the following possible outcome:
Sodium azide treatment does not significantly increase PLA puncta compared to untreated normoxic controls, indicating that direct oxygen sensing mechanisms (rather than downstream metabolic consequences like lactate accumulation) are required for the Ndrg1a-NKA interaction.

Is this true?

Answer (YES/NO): NO